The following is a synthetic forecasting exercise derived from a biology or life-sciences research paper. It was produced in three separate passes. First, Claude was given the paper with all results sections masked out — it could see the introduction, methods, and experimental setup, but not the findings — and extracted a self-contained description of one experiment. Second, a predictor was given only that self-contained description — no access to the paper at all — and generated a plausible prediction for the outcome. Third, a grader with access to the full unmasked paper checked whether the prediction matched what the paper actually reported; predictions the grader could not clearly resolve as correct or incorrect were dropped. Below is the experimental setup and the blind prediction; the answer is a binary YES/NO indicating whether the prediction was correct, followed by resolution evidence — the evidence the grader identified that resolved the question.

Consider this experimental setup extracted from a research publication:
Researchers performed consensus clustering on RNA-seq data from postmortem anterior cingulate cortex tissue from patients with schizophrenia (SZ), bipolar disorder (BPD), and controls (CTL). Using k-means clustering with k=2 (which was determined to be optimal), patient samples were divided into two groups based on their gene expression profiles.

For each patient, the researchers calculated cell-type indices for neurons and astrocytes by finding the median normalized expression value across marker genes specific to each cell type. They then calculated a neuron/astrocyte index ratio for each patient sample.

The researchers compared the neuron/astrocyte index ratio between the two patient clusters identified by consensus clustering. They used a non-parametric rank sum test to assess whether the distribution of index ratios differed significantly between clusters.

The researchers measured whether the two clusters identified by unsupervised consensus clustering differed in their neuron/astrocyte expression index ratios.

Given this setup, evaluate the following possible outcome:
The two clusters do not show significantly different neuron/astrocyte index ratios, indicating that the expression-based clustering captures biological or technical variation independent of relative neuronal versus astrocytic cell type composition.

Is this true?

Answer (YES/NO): NO